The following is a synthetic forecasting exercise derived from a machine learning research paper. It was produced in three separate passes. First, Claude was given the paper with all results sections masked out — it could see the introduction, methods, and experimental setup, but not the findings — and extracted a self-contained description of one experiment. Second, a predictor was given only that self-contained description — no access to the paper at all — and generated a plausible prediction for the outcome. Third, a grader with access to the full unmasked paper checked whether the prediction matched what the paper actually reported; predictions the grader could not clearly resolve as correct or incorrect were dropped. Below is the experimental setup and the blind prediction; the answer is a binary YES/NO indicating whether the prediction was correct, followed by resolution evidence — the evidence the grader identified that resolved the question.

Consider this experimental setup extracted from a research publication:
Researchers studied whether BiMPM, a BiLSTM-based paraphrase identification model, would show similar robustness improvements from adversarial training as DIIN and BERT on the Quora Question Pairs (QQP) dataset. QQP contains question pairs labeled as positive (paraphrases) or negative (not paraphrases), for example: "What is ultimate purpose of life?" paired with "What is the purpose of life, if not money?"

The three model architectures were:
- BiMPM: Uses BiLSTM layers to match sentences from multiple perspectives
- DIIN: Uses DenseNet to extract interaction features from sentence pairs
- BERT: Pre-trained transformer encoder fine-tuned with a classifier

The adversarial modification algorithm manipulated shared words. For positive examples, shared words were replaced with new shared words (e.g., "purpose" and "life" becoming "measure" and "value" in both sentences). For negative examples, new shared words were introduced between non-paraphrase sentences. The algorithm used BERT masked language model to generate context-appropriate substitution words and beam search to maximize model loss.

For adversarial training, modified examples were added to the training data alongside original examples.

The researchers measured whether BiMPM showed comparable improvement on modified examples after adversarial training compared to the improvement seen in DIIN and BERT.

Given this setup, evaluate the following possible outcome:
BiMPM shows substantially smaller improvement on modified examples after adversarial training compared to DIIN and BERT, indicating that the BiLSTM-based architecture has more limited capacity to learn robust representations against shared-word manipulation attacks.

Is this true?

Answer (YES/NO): YES